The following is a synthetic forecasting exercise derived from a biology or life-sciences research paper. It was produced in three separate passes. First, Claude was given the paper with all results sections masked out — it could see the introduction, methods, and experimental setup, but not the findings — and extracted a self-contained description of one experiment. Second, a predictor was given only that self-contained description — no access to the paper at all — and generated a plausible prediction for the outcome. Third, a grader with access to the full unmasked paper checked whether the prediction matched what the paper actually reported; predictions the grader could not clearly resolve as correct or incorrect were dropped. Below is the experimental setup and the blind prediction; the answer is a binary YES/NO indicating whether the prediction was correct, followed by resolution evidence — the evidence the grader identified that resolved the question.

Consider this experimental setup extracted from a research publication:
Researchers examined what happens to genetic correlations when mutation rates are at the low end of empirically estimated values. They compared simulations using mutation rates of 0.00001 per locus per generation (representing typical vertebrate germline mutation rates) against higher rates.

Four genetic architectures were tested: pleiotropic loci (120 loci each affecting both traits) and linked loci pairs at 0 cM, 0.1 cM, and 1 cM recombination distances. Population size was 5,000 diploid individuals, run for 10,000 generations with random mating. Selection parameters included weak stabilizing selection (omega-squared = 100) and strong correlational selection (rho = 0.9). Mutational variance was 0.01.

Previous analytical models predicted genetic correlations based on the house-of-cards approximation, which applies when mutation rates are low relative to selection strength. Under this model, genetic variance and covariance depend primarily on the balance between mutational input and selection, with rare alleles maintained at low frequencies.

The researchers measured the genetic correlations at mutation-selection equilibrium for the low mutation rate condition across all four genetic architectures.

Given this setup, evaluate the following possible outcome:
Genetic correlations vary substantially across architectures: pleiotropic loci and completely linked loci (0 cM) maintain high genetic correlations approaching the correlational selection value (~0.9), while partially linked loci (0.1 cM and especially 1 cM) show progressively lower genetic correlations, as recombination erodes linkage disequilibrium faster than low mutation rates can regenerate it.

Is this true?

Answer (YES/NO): NO